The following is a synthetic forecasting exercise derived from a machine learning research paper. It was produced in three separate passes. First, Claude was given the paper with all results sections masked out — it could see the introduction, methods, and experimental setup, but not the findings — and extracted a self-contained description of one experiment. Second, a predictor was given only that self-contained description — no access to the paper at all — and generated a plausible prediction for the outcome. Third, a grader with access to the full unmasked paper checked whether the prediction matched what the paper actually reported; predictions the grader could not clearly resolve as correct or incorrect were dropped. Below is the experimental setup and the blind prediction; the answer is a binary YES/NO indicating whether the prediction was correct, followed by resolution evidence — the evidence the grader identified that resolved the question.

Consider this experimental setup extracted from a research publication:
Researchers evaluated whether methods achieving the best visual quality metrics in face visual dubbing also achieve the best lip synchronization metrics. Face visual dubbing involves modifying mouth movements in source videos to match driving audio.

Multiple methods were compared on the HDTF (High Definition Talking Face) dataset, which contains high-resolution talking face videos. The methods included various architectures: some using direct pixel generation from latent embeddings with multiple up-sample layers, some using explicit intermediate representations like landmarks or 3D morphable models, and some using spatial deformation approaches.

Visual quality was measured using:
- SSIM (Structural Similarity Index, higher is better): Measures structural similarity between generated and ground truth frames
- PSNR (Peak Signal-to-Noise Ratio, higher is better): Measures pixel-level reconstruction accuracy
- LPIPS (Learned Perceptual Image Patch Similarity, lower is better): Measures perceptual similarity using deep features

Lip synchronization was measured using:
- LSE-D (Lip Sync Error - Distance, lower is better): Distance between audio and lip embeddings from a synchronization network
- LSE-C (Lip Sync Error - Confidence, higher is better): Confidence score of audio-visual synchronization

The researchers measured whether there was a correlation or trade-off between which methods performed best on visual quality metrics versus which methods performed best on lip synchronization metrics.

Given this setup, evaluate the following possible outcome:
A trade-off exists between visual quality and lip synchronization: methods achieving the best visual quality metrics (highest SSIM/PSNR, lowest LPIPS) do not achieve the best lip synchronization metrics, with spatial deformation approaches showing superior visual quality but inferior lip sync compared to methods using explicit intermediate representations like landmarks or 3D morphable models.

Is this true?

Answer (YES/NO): NO